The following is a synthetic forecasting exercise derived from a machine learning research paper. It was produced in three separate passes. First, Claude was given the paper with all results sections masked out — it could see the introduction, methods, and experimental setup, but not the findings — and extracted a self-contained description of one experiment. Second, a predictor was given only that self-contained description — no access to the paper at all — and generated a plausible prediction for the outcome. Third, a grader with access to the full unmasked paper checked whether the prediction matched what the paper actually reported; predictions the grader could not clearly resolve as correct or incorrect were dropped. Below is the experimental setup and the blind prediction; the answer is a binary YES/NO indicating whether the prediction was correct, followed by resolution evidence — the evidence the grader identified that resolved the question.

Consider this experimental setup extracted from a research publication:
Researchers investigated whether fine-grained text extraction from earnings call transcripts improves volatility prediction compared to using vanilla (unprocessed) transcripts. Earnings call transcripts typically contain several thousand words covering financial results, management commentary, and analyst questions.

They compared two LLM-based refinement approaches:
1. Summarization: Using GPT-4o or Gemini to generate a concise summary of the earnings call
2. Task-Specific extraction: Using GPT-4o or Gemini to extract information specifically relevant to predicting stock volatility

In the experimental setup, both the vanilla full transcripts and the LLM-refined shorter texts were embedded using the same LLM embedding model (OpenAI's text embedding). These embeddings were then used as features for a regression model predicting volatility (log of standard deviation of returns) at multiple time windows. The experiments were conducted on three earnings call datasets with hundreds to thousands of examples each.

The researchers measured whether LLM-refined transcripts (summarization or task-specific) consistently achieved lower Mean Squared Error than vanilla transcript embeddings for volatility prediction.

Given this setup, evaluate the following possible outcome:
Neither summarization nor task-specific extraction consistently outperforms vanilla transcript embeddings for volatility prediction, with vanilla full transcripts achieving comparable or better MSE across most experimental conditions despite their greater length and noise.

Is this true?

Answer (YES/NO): NO